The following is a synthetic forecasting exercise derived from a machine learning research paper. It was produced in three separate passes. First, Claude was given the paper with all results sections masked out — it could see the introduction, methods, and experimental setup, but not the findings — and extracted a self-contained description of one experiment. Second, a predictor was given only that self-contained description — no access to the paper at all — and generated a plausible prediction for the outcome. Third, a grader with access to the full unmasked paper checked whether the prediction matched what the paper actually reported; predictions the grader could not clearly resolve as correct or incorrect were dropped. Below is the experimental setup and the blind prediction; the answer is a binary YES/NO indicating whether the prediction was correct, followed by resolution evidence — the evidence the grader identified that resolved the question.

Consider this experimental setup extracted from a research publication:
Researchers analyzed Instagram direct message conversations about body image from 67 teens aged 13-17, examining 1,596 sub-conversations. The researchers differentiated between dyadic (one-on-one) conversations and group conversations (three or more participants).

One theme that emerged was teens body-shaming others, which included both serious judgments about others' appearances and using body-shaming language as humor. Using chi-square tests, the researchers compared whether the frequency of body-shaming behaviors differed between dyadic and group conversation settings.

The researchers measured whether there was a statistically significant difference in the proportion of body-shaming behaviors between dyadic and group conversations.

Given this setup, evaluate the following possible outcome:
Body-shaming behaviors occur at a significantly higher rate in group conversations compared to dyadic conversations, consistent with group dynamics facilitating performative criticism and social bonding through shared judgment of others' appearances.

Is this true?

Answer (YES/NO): YES